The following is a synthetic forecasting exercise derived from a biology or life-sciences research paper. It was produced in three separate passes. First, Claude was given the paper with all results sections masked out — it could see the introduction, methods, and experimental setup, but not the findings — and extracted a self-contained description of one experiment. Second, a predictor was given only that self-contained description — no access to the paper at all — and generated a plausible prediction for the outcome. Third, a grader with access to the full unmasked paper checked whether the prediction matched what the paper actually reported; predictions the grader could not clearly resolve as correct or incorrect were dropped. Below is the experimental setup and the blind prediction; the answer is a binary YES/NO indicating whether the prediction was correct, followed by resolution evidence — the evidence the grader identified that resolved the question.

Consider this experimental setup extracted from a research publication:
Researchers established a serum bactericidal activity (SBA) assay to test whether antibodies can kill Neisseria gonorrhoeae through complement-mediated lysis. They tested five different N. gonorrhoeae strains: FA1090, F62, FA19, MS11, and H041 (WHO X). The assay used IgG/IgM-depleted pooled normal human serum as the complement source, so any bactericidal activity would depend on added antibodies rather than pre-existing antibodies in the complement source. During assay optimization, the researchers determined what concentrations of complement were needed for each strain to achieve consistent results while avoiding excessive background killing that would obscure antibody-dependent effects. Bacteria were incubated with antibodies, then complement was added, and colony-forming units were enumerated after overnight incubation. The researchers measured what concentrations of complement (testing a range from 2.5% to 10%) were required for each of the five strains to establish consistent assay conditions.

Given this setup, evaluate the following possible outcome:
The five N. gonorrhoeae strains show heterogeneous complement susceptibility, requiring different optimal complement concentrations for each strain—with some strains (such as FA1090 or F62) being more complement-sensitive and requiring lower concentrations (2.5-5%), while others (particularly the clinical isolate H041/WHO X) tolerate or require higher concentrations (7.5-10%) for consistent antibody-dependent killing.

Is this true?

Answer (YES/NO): NO